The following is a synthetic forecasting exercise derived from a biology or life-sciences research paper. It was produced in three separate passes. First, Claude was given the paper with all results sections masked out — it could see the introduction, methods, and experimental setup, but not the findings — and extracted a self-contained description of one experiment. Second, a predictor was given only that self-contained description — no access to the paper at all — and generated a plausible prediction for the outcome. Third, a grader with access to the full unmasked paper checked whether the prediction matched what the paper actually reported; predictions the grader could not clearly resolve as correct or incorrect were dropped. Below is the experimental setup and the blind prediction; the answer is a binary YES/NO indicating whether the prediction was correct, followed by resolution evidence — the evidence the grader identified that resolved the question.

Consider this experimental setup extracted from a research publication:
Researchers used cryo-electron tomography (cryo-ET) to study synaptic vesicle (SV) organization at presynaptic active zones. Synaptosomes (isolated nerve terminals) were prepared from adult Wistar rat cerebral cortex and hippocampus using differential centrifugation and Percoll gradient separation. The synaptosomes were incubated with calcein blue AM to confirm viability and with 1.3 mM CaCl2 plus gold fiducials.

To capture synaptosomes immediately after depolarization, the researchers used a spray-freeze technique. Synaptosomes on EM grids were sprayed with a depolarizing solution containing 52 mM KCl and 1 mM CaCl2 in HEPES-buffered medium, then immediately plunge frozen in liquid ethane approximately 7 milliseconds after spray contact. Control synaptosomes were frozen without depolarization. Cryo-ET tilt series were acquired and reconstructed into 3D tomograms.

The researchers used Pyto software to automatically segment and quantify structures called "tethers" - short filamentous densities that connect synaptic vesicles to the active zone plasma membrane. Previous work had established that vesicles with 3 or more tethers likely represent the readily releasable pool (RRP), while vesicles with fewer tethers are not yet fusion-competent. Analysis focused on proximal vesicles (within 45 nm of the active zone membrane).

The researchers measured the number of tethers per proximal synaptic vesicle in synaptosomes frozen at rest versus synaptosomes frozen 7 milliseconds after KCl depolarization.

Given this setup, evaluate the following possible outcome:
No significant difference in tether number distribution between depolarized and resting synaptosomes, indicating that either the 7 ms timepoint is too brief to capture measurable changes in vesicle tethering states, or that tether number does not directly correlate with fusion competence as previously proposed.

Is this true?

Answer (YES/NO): NO